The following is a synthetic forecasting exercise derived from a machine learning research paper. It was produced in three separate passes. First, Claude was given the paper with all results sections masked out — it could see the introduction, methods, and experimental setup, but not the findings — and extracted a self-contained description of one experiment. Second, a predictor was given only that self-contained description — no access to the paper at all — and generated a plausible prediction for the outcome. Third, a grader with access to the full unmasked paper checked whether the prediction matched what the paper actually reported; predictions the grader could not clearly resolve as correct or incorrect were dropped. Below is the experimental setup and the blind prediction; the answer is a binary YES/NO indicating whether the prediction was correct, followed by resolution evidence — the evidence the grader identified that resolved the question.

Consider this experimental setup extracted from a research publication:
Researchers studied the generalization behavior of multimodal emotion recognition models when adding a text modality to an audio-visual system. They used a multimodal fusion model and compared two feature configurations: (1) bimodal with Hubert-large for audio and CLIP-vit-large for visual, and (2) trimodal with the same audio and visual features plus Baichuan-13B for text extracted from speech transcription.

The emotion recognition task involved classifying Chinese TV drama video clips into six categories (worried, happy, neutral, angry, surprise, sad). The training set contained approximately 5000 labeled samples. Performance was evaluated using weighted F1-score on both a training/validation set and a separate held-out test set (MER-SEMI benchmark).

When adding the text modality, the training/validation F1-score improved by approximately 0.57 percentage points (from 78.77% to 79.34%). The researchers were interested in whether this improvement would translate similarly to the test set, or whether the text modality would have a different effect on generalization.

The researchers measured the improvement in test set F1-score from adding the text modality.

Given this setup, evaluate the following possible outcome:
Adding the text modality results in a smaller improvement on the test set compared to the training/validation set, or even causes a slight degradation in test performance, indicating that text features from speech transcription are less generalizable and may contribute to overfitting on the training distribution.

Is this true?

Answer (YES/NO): NO